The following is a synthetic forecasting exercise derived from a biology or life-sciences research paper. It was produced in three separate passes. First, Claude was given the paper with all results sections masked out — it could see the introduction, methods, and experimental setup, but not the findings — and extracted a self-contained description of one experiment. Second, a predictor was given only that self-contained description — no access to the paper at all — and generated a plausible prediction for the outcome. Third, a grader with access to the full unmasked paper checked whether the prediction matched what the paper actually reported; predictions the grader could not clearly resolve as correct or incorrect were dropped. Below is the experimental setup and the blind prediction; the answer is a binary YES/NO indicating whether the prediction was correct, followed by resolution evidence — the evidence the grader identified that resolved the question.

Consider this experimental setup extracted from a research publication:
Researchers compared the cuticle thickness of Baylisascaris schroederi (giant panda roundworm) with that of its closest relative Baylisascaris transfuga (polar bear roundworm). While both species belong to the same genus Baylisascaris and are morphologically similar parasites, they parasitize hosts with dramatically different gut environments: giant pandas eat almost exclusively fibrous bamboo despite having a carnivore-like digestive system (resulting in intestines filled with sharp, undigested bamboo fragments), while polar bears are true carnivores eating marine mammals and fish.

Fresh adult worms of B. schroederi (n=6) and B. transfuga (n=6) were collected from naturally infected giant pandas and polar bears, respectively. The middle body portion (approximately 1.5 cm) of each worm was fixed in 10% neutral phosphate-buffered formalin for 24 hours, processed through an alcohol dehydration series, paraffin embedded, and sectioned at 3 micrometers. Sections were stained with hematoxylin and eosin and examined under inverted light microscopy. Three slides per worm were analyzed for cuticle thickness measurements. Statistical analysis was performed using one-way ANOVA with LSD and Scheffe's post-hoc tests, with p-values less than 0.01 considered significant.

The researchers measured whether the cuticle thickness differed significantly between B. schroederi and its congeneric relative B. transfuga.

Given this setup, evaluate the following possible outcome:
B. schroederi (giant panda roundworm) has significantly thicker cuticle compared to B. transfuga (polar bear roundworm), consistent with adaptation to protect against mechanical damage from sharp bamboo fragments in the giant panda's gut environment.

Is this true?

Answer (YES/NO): YES